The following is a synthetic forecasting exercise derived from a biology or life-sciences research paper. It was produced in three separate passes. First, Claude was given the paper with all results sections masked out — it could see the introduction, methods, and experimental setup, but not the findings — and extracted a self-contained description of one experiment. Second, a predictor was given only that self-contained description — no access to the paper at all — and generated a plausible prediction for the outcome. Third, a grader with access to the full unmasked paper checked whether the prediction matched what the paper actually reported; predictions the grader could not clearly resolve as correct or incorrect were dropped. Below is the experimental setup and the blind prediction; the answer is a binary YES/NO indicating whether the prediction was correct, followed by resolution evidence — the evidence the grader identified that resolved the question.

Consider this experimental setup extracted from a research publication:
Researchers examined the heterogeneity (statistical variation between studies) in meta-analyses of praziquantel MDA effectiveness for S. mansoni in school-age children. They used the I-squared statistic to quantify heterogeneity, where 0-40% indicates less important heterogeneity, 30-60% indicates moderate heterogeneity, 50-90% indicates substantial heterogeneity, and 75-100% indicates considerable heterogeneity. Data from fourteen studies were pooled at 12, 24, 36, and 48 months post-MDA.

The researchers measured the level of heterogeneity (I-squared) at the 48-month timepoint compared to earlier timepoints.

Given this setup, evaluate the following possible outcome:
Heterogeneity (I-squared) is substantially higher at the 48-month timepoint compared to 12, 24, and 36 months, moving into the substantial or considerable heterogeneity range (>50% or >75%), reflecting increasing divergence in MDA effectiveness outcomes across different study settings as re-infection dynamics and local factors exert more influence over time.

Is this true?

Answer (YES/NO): NO